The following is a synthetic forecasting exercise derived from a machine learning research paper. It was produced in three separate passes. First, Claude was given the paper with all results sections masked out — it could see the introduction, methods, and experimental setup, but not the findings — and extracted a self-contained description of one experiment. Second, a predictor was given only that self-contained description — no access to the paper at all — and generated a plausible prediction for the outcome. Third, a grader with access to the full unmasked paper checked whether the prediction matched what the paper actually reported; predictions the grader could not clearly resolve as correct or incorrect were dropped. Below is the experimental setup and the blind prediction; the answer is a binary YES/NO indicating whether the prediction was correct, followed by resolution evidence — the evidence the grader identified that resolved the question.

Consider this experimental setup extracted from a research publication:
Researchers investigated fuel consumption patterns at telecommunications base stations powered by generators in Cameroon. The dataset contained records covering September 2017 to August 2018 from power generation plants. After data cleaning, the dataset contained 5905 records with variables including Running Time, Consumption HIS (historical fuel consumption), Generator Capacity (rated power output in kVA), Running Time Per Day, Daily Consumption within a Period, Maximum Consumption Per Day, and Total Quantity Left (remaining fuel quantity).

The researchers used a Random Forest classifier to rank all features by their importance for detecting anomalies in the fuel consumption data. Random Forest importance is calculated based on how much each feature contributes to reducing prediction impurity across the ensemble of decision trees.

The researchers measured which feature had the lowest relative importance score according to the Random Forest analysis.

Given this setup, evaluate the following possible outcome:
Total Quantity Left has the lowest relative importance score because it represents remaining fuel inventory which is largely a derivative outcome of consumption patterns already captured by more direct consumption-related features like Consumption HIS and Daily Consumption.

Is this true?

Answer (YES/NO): YES